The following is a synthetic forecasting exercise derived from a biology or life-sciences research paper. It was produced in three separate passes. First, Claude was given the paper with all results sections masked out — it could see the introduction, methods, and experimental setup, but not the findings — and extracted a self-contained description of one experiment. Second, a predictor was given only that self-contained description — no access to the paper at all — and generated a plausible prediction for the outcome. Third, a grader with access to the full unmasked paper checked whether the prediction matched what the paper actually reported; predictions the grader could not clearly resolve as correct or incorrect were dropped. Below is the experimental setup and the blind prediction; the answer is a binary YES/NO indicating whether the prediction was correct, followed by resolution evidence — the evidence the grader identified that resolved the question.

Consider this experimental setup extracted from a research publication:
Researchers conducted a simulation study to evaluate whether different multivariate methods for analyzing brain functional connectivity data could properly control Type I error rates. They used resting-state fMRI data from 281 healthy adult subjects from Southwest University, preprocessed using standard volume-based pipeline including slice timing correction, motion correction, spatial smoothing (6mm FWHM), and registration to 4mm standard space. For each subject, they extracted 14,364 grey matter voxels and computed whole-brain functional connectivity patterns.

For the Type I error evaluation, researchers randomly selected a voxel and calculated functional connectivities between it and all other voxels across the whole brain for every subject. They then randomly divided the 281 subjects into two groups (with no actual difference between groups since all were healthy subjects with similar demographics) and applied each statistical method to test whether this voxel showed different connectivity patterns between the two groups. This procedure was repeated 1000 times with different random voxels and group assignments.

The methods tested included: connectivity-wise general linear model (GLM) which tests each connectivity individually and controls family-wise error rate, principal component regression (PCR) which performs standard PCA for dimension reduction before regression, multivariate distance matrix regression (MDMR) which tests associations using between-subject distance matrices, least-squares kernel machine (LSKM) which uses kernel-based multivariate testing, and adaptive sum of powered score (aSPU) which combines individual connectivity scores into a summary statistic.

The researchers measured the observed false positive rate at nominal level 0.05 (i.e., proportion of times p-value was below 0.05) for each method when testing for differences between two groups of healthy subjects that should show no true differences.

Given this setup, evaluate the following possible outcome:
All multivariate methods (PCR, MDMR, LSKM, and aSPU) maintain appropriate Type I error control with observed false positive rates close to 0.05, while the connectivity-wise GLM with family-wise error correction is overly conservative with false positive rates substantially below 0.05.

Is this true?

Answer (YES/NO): NO